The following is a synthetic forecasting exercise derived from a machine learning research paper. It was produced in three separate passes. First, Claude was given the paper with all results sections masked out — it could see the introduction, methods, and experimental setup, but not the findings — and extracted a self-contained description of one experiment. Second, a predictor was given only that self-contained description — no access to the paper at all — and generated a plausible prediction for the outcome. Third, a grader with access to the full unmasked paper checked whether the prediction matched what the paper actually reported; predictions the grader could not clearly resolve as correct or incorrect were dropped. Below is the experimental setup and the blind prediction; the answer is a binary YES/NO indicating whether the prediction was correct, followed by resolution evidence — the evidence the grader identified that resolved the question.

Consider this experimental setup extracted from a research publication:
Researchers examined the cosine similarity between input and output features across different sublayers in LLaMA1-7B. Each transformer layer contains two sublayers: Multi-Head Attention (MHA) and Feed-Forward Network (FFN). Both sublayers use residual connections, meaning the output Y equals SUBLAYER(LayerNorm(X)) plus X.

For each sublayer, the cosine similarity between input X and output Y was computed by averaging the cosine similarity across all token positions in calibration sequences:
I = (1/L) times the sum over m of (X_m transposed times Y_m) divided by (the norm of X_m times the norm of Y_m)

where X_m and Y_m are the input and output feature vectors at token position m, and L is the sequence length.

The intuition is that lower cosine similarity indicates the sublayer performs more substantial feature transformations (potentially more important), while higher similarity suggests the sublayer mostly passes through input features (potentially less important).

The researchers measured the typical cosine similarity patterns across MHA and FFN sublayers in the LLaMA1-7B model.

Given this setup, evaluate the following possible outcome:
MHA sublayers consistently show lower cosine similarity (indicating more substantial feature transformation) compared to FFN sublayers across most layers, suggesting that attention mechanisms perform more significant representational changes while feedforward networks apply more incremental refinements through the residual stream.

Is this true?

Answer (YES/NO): NO